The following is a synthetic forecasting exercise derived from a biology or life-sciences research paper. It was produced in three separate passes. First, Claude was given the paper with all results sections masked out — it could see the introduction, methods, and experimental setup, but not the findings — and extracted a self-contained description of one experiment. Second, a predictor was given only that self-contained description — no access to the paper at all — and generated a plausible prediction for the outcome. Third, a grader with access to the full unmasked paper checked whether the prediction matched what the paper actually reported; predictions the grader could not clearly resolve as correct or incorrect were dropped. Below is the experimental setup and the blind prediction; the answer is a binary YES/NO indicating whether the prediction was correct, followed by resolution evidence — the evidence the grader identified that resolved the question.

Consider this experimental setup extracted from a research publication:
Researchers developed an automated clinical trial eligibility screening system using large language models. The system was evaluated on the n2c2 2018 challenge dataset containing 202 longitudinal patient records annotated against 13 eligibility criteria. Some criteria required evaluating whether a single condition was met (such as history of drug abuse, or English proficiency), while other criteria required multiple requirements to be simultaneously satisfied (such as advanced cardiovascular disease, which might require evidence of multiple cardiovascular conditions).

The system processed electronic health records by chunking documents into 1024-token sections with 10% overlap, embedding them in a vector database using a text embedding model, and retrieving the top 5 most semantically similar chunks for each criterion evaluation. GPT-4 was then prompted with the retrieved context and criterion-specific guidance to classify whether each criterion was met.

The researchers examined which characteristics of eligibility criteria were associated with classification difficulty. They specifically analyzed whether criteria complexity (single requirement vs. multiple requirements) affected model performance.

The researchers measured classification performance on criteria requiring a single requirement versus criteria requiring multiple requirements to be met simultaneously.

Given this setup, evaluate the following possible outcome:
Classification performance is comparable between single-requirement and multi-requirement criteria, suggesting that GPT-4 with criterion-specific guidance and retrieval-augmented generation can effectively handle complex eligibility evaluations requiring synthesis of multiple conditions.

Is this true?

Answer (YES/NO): NO